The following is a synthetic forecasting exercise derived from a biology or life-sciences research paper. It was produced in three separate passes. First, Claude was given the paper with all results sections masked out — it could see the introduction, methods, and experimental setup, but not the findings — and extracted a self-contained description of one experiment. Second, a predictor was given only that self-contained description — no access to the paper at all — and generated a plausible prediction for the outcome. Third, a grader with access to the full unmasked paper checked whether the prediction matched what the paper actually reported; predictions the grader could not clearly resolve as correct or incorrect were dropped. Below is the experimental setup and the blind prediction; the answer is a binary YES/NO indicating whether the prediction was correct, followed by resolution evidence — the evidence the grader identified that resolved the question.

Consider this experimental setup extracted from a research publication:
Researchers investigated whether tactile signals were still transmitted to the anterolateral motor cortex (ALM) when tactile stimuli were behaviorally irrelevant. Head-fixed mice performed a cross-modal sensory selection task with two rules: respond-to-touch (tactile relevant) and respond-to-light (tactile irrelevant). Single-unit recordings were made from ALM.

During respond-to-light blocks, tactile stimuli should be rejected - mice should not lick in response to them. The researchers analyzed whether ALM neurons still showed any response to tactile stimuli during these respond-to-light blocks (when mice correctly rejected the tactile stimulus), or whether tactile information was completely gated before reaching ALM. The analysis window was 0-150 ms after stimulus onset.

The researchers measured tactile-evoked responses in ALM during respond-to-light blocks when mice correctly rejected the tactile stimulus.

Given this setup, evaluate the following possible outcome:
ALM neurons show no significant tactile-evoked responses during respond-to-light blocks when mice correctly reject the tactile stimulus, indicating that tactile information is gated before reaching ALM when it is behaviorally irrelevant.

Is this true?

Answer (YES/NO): NO